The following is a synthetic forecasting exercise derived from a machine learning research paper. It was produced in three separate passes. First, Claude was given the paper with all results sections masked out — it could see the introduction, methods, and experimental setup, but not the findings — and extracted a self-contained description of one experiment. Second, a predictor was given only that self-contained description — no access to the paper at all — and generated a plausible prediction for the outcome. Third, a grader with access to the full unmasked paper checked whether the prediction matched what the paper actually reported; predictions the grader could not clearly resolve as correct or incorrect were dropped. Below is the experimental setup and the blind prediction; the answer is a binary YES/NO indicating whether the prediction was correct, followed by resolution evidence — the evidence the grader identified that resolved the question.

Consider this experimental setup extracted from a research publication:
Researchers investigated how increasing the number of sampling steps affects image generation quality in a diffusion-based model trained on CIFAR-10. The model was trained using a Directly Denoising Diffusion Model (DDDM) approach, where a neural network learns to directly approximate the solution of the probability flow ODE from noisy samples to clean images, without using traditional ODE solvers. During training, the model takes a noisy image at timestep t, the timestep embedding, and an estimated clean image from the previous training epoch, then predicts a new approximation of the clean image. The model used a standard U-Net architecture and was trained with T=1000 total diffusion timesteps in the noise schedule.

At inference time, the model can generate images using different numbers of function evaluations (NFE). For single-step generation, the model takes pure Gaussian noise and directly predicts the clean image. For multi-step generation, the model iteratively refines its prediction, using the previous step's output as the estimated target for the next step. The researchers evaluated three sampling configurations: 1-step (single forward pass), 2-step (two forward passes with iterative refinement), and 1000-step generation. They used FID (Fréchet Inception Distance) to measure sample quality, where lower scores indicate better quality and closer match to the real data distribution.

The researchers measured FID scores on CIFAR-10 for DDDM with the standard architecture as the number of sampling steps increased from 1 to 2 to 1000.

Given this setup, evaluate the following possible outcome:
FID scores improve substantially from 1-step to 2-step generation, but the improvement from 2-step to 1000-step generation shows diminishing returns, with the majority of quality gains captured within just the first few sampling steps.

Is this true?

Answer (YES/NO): NO